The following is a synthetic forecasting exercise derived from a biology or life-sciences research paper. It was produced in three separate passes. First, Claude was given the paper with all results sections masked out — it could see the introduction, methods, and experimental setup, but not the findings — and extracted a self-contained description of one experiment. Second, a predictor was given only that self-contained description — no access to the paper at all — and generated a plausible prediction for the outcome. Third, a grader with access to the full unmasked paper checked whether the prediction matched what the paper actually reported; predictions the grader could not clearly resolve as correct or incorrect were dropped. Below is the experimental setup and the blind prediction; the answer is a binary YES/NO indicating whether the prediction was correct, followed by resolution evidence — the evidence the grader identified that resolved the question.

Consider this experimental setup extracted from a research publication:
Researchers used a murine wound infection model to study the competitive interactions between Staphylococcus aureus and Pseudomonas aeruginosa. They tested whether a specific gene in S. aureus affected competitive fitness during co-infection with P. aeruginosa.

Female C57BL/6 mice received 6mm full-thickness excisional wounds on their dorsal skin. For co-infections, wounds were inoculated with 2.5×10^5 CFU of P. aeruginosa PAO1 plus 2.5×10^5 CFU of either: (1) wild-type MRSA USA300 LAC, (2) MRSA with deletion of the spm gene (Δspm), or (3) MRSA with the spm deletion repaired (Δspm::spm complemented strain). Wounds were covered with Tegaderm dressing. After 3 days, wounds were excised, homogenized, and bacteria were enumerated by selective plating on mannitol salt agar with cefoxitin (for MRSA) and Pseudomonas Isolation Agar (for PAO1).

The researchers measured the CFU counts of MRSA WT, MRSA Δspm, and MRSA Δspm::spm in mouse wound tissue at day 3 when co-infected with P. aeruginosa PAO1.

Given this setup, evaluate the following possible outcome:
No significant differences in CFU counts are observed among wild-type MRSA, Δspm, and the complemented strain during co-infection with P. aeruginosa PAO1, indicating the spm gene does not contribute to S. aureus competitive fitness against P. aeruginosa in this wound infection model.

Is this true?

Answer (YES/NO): NO